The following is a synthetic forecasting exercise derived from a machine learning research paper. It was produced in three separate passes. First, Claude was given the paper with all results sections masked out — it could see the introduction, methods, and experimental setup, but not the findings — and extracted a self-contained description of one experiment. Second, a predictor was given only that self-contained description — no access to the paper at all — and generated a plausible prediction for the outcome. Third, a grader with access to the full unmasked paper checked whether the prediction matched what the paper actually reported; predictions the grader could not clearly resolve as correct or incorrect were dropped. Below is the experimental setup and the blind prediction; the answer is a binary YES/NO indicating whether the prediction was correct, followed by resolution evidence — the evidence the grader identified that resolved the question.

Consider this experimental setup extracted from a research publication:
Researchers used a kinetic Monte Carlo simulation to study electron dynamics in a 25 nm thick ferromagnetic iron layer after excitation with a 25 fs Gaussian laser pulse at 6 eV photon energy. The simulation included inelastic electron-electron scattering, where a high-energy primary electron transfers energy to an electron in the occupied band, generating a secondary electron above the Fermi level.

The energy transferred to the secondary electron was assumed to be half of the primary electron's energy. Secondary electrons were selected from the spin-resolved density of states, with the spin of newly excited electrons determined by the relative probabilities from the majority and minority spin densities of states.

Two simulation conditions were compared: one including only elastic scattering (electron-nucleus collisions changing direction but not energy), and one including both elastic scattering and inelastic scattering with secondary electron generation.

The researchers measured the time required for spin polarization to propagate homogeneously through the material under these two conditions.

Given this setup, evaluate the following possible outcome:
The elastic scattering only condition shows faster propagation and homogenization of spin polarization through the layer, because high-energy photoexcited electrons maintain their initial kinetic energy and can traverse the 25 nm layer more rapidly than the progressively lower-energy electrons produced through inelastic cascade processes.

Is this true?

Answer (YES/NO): YES